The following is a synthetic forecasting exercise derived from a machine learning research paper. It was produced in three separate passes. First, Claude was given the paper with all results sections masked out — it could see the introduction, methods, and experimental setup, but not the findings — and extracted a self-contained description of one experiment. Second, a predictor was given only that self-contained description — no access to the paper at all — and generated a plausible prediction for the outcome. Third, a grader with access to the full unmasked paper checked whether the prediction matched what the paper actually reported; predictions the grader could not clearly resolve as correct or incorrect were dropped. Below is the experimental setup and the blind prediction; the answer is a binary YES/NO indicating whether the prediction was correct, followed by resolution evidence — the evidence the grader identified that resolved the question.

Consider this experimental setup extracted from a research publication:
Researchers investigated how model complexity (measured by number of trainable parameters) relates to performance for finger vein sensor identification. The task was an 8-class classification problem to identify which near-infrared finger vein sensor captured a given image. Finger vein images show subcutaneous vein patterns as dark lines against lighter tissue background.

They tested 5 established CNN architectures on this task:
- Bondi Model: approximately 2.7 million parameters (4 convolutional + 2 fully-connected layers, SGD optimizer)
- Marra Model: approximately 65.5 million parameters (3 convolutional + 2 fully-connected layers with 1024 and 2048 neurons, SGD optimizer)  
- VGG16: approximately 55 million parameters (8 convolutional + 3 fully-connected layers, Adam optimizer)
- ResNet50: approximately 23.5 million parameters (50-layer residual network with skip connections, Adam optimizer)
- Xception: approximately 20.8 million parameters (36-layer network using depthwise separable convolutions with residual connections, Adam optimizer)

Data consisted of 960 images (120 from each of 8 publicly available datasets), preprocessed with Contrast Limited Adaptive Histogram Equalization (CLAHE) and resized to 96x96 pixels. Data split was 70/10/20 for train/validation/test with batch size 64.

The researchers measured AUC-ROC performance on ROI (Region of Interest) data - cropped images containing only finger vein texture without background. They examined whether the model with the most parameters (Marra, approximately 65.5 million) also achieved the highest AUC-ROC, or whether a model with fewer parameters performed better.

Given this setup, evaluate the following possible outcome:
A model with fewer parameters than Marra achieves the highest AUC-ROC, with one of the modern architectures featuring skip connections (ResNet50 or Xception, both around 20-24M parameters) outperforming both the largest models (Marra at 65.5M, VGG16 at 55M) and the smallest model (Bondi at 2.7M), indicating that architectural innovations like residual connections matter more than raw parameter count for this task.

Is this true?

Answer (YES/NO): YES